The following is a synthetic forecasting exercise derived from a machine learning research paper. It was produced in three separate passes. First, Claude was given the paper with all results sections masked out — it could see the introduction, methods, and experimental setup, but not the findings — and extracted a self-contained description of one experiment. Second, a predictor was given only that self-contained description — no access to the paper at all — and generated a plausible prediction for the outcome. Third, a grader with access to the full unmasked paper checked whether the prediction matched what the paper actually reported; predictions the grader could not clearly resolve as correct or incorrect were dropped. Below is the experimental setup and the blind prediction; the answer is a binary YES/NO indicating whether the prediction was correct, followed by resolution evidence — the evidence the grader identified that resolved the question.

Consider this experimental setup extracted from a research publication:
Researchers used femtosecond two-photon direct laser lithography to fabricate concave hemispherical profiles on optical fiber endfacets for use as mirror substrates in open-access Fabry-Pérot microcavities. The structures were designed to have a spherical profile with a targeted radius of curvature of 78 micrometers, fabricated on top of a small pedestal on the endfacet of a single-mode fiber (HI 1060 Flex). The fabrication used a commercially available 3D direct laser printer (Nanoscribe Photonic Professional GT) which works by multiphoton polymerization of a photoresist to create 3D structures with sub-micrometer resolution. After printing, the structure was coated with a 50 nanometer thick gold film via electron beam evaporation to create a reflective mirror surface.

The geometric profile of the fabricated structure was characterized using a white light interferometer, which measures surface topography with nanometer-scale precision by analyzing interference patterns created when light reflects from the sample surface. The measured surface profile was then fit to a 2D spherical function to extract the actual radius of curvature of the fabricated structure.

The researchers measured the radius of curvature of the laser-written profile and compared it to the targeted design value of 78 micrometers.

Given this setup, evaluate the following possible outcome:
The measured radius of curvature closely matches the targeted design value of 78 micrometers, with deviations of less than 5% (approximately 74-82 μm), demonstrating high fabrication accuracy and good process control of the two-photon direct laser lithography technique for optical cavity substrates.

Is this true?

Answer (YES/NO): NO